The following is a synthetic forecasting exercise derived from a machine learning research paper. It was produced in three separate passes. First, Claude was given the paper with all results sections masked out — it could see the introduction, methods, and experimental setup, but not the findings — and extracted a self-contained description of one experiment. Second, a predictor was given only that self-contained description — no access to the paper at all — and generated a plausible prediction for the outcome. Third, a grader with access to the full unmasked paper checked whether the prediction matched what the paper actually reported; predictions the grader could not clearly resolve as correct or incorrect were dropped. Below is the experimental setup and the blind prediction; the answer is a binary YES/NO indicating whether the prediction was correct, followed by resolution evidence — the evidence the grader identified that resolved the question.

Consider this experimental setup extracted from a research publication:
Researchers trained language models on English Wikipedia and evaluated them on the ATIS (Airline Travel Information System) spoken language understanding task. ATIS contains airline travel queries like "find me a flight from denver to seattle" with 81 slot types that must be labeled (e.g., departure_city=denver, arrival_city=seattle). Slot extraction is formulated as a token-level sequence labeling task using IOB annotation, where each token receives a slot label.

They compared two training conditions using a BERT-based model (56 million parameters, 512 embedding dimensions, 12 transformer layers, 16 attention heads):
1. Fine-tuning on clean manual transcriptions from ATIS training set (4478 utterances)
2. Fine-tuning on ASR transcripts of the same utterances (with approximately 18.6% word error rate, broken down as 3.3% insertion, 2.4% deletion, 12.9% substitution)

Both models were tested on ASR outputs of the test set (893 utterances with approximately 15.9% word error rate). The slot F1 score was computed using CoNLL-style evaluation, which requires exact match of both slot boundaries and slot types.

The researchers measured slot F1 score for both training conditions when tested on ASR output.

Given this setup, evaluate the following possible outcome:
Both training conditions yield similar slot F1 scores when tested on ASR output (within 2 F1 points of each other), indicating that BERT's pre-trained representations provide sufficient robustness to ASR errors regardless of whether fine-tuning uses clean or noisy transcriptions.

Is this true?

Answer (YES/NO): NO